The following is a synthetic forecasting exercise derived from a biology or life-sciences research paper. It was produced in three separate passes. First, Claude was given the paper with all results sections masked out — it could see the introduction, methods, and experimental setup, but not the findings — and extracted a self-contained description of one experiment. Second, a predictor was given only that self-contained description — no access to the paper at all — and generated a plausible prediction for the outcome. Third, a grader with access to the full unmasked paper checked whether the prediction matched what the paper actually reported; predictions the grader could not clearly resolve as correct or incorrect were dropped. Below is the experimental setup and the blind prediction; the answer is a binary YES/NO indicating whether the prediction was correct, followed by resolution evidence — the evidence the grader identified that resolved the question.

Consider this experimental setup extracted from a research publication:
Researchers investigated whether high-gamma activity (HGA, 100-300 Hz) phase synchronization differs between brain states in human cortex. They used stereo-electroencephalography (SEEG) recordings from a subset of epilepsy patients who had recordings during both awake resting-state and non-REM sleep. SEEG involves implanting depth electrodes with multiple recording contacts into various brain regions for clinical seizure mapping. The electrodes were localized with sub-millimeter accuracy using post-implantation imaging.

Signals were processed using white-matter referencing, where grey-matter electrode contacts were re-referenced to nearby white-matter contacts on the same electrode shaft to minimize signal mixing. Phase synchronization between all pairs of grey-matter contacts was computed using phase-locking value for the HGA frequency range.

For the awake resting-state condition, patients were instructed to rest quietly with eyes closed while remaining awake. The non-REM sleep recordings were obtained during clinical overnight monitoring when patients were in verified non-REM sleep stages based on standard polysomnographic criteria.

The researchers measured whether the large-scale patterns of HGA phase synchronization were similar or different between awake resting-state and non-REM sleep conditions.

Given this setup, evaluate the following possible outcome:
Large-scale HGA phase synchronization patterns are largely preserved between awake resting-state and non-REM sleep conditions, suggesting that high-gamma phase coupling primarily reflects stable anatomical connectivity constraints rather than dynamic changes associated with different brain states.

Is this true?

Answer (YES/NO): NO